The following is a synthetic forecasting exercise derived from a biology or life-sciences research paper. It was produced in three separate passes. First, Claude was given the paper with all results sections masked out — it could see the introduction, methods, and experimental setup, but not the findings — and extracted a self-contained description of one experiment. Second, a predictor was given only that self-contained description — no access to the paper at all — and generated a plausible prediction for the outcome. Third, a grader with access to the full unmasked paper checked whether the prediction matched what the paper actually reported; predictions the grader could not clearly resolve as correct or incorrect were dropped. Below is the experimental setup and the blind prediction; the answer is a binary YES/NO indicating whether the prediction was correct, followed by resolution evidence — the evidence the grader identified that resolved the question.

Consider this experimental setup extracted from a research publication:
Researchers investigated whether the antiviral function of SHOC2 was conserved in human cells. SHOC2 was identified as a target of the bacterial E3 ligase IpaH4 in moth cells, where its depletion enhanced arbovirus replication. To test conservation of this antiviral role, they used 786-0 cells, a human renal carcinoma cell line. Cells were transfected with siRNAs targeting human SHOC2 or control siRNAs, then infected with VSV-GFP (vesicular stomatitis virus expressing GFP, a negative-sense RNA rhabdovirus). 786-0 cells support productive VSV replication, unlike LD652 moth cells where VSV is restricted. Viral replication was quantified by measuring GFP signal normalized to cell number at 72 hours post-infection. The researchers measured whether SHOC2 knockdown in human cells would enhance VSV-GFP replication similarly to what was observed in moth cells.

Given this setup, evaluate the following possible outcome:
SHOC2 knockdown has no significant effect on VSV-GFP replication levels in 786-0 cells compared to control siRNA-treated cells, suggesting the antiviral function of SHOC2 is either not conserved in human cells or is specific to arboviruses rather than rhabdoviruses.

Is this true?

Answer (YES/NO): NO